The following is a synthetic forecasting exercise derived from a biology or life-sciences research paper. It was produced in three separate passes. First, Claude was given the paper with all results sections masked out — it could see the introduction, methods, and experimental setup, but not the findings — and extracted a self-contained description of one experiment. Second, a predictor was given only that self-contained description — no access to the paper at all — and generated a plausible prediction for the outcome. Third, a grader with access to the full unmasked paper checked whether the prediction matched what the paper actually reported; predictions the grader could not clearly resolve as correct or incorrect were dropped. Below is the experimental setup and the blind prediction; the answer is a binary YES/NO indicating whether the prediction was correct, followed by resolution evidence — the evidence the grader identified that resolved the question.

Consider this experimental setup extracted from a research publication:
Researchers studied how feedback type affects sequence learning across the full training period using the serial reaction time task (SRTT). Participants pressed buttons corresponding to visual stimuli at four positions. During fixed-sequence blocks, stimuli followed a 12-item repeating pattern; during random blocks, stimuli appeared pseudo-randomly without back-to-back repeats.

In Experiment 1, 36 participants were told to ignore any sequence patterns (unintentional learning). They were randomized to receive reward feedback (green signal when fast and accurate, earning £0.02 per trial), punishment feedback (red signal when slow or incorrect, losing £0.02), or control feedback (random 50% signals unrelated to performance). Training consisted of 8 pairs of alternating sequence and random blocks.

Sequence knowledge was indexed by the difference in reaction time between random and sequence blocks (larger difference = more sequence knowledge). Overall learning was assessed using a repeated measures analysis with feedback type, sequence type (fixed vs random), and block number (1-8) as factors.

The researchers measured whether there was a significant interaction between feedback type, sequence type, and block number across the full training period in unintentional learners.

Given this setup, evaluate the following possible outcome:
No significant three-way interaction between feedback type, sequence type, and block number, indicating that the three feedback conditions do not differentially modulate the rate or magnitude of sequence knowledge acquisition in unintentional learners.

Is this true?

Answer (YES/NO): NO